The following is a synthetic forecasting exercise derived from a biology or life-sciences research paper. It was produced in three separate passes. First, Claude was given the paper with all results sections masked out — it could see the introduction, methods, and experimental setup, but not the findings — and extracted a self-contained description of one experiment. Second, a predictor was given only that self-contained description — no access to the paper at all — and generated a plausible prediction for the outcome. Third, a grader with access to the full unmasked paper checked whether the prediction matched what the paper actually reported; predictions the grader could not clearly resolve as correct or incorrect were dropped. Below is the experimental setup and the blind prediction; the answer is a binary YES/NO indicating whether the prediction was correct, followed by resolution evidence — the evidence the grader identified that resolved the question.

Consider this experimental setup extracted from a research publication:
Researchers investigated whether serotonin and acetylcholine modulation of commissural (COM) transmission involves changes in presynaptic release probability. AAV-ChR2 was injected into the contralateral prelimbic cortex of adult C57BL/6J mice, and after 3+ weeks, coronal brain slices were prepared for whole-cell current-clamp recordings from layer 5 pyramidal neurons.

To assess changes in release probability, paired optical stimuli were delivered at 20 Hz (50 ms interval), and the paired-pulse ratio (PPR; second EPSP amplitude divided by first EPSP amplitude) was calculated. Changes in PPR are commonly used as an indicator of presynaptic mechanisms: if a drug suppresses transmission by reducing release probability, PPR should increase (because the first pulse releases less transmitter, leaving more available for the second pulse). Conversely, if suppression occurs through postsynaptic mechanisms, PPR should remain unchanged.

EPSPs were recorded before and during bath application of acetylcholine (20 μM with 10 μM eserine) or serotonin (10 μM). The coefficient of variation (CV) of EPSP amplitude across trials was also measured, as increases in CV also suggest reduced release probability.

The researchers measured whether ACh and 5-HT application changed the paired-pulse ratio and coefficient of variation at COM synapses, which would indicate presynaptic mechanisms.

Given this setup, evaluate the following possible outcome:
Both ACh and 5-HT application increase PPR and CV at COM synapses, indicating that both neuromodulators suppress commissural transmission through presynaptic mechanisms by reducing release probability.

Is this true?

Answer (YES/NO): NO